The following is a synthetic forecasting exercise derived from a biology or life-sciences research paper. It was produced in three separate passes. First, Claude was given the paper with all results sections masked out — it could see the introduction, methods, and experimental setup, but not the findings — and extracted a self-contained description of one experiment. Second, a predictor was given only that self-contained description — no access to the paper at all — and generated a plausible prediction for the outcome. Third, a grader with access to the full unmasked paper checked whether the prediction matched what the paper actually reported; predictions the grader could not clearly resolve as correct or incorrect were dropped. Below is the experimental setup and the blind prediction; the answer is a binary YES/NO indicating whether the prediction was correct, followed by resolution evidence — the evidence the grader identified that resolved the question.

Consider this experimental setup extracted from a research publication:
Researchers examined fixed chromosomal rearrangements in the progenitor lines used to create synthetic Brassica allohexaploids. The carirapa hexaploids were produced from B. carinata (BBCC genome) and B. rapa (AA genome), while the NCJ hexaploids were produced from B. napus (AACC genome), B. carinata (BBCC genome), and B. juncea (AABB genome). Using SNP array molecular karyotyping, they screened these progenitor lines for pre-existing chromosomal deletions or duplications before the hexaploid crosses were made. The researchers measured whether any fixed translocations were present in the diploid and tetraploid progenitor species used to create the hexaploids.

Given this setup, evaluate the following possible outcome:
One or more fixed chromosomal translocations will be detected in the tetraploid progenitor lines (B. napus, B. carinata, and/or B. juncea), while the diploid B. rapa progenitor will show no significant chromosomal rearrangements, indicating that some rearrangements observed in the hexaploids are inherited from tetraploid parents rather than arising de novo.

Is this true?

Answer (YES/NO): YES